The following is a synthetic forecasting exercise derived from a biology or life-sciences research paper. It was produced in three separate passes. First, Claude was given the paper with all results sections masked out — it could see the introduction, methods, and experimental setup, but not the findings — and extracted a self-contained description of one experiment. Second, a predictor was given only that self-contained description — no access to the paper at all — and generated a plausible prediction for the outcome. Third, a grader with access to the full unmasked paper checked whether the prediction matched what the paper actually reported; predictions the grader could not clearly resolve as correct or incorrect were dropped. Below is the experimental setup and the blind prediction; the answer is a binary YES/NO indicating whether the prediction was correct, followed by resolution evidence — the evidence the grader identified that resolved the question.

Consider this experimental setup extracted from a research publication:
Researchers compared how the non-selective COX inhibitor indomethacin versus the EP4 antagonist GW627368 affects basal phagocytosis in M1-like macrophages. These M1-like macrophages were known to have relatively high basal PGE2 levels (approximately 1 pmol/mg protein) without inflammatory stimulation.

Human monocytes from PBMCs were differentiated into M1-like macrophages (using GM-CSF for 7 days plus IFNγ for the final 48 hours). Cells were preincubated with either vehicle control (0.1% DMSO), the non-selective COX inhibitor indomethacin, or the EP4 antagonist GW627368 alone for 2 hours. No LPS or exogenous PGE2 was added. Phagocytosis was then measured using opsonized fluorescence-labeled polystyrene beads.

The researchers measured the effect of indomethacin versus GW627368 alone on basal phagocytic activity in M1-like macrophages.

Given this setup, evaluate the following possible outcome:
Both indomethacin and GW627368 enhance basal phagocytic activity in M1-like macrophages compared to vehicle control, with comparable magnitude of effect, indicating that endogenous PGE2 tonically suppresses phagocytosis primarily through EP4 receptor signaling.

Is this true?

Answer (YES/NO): NO